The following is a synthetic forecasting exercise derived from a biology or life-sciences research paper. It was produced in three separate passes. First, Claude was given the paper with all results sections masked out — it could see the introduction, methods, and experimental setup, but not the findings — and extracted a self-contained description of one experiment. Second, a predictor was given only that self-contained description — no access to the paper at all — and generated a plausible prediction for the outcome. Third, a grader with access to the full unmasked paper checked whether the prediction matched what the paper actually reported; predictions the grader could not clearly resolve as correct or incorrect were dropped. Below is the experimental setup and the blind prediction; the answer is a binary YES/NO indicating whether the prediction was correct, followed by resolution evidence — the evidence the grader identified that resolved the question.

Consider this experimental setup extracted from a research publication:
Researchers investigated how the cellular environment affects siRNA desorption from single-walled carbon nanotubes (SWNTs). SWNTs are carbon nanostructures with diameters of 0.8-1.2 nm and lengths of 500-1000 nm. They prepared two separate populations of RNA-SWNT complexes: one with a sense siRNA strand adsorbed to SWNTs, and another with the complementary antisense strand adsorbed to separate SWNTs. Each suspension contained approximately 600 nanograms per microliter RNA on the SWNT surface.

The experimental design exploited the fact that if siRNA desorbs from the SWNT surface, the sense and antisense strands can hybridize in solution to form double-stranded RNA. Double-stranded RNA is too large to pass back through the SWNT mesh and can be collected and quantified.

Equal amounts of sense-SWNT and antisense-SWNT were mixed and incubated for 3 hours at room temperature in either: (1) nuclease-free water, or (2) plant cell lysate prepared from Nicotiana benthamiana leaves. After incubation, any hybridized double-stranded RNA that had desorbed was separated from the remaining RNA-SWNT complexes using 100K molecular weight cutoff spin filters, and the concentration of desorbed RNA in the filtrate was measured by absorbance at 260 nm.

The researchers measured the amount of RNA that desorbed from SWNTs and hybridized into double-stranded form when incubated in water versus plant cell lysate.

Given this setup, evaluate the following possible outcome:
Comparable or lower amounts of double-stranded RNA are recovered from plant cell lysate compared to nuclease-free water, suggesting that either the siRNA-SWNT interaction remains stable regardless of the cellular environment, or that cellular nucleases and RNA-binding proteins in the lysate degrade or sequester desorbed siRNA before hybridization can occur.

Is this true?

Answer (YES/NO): NO